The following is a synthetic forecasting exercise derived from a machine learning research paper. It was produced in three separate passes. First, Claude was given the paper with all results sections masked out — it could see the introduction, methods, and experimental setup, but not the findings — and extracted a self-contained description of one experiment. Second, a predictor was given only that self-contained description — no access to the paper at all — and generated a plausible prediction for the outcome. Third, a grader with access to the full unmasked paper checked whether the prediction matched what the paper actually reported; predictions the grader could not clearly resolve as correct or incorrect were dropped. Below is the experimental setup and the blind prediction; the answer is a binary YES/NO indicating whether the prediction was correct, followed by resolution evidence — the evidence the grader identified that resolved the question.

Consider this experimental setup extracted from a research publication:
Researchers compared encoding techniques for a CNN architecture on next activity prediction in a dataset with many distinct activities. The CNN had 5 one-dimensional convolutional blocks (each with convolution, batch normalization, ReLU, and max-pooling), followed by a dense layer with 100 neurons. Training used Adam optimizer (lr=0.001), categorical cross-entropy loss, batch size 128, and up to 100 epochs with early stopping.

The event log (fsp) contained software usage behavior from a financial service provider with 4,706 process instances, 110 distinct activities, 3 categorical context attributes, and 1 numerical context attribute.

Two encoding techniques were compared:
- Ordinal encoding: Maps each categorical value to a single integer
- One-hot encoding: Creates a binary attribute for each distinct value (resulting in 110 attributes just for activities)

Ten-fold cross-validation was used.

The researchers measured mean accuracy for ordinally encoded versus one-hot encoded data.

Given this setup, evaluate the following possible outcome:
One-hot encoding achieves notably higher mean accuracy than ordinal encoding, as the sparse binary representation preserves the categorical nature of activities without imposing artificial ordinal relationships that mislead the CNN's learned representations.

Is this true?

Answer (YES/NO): YES